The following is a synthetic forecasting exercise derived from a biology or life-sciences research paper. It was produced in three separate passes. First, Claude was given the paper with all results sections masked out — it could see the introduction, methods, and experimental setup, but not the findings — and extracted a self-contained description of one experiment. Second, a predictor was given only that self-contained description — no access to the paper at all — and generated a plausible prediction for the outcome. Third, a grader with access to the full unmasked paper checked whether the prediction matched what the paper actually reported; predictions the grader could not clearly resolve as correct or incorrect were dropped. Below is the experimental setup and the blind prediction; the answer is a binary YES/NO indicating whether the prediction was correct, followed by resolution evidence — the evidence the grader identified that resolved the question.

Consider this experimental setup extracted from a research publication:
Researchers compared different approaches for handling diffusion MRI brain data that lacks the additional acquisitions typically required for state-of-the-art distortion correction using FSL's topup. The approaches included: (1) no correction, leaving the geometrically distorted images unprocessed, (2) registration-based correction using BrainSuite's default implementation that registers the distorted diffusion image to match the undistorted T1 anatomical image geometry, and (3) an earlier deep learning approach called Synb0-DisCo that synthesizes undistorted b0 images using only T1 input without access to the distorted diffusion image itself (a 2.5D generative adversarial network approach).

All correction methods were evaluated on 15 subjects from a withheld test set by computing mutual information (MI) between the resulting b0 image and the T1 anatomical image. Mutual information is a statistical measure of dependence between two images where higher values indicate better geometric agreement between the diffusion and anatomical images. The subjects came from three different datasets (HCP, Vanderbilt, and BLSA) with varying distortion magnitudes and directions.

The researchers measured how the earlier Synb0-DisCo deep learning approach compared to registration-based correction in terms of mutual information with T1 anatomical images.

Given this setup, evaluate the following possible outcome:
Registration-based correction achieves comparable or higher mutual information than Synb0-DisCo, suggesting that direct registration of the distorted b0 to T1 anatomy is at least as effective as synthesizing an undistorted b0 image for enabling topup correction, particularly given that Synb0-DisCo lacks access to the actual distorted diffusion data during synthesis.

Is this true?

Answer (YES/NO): YES